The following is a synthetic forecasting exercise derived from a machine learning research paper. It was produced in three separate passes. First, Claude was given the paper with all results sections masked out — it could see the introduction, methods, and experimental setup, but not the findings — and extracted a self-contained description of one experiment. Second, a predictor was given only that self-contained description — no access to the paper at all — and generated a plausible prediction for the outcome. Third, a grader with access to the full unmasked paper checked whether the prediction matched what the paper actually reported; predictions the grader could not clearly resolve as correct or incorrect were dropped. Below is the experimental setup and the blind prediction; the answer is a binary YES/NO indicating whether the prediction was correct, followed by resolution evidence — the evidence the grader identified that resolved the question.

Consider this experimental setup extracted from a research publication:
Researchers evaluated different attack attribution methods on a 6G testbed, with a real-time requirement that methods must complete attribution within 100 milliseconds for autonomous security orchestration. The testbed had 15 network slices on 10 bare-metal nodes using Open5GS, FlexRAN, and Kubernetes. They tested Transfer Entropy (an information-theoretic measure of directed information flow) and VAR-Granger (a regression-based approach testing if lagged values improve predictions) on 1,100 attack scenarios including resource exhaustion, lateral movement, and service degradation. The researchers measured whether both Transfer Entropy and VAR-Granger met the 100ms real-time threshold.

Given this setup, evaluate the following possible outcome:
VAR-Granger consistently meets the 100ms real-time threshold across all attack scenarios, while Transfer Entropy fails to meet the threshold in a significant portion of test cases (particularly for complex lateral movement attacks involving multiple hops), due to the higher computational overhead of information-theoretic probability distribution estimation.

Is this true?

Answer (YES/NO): NO